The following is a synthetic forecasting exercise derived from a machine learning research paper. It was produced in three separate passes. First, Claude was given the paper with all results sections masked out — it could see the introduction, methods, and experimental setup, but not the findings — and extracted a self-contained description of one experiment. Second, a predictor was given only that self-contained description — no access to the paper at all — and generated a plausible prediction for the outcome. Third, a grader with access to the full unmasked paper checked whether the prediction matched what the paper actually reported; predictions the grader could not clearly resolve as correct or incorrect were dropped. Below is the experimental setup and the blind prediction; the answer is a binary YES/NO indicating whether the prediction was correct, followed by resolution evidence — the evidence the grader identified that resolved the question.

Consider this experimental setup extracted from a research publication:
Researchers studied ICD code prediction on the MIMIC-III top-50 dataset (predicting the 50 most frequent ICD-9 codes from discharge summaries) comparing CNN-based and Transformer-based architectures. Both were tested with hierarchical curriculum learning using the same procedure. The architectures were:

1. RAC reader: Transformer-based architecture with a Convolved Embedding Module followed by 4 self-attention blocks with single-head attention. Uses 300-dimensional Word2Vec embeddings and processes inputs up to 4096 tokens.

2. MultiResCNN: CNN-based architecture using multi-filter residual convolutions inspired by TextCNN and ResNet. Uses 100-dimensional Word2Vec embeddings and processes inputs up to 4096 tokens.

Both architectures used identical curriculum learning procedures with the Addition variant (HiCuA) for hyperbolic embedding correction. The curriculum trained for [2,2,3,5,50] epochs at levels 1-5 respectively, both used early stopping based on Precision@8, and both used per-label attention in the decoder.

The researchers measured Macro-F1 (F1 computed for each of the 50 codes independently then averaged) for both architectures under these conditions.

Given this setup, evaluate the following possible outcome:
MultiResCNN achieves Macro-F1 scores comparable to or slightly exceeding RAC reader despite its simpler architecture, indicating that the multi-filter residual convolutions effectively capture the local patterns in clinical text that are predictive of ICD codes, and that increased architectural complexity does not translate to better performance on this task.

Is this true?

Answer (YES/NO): YES